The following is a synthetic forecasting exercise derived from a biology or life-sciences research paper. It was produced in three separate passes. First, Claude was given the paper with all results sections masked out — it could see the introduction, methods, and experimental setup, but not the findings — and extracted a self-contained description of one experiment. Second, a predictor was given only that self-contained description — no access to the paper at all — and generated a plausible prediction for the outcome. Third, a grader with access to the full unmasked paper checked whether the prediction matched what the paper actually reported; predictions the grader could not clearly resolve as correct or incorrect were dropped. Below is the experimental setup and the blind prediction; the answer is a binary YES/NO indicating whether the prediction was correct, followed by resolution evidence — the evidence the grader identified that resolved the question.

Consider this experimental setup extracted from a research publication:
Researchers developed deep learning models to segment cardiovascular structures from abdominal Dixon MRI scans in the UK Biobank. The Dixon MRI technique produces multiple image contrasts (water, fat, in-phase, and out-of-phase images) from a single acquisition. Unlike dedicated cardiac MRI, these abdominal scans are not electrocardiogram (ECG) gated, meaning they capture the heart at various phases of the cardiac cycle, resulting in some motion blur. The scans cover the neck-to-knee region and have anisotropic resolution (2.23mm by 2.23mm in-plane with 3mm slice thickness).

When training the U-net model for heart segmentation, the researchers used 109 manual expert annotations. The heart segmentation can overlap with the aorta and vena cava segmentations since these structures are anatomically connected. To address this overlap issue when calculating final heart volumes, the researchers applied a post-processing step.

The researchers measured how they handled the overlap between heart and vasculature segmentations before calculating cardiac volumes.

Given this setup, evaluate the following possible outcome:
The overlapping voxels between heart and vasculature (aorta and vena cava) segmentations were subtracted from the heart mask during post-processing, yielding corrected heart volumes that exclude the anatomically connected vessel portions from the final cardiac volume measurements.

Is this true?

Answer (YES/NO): YES